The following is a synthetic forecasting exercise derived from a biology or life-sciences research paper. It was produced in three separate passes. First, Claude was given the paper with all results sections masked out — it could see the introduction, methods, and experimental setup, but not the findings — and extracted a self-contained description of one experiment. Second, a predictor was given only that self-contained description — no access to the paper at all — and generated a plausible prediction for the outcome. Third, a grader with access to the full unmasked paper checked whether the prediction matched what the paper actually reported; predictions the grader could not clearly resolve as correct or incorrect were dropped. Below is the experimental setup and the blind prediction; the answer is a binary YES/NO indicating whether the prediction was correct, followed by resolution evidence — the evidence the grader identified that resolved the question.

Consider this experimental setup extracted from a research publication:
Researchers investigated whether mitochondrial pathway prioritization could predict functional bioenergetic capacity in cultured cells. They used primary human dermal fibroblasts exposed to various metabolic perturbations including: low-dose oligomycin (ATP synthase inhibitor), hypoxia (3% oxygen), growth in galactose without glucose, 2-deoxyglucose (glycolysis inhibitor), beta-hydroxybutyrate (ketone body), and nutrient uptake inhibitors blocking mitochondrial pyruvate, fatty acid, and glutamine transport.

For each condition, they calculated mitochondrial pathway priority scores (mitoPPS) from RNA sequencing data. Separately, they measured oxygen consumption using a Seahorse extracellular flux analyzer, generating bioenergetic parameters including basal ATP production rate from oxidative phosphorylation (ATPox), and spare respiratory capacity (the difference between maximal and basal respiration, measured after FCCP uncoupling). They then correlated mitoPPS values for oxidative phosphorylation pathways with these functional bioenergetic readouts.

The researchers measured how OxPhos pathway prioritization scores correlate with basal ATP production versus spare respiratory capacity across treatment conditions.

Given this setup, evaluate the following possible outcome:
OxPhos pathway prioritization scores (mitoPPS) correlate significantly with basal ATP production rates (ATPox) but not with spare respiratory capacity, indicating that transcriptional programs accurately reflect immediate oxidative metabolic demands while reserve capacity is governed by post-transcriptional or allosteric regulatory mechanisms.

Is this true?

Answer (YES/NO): NO